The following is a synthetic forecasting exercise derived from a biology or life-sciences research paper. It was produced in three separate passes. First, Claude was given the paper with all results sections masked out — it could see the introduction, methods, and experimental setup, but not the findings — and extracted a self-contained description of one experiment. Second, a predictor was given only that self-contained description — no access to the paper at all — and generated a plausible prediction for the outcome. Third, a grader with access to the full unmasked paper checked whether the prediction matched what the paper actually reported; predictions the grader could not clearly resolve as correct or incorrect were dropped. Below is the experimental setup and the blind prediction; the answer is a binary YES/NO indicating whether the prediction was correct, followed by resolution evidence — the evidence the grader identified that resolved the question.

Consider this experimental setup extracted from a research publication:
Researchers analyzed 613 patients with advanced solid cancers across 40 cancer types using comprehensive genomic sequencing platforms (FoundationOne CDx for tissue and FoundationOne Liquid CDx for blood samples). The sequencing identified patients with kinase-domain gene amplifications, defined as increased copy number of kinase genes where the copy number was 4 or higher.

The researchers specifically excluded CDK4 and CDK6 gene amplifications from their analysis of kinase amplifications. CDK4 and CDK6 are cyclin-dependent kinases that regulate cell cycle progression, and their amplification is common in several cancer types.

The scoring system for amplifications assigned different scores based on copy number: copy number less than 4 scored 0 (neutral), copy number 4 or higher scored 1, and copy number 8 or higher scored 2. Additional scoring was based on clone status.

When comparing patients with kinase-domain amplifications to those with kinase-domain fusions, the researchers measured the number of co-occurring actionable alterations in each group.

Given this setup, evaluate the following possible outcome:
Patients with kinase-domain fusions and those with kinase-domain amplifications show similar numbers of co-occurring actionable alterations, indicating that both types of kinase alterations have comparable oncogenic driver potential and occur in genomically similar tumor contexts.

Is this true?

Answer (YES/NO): NO